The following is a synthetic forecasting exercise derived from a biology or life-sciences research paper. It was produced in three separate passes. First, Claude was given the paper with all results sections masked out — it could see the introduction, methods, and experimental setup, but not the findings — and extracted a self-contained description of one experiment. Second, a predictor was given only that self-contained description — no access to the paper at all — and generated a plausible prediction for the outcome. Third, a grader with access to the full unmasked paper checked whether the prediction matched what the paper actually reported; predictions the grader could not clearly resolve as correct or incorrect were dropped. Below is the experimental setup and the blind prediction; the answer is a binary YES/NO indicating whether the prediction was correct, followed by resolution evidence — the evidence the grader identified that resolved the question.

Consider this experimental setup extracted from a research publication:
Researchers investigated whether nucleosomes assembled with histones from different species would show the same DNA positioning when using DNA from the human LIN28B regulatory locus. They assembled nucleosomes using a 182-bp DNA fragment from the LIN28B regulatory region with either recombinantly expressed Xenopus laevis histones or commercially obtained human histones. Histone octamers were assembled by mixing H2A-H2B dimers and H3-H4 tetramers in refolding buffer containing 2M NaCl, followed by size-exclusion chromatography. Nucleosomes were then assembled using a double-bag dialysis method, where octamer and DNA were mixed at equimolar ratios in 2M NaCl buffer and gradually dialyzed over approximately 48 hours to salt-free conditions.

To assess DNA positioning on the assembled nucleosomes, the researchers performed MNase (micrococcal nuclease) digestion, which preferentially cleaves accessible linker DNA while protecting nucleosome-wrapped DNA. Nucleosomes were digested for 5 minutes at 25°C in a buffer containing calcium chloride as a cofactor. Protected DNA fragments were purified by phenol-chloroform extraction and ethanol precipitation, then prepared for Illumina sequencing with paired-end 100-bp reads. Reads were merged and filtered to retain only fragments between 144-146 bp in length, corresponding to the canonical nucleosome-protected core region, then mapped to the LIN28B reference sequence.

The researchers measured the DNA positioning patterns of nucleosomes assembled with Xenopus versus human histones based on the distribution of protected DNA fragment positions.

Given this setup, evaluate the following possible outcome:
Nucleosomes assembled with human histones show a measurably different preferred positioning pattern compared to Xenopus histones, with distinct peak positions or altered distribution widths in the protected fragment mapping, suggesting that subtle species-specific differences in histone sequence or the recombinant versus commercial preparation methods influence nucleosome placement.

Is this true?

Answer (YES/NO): NO